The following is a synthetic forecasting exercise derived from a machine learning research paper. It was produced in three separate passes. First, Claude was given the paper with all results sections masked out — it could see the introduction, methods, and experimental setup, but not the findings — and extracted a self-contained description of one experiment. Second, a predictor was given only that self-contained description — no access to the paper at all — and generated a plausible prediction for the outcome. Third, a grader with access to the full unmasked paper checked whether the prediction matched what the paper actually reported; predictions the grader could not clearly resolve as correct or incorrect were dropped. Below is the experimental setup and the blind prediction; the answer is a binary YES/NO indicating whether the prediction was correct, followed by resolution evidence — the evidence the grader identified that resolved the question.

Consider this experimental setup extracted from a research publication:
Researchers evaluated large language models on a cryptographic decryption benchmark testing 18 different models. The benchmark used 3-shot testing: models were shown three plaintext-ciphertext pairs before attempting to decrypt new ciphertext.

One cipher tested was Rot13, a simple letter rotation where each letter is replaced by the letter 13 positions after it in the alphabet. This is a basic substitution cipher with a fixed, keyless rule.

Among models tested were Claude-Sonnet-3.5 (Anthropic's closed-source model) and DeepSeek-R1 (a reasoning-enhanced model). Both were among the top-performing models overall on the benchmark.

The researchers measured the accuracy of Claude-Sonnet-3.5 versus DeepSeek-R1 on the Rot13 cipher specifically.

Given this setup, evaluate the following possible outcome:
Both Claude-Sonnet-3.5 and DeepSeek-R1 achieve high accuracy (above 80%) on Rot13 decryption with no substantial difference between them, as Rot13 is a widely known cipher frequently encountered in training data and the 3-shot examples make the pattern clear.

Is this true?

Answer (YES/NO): NO